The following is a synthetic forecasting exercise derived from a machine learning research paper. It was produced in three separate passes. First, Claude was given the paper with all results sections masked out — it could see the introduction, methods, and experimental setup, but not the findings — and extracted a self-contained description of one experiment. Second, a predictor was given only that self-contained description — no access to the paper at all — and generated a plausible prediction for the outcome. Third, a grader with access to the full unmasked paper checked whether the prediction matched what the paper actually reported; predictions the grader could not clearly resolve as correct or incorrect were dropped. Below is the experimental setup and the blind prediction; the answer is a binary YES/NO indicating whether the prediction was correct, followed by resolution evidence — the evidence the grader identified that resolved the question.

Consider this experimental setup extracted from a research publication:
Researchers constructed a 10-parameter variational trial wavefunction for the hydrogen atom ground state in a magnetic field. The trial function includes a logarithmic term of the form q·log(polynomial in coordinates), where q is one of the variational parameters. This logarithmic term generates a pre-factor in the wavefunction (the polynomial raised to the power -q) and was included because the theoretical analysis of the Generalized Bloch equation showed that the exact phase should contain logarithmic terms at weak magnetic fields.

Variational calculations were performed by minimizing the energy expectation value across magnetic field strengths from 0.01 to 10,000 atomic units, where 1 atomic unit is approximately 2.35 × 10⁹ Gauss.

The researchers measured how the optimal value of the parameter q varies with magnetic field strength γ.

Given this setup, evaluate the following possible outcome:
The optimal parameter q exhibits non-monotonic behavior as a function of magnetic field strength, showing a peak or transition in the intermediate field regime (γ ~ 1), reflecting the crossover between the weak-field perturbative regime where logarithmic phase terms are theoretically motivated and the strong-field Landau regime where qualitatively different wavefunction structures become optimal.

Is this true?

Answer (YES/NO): NO